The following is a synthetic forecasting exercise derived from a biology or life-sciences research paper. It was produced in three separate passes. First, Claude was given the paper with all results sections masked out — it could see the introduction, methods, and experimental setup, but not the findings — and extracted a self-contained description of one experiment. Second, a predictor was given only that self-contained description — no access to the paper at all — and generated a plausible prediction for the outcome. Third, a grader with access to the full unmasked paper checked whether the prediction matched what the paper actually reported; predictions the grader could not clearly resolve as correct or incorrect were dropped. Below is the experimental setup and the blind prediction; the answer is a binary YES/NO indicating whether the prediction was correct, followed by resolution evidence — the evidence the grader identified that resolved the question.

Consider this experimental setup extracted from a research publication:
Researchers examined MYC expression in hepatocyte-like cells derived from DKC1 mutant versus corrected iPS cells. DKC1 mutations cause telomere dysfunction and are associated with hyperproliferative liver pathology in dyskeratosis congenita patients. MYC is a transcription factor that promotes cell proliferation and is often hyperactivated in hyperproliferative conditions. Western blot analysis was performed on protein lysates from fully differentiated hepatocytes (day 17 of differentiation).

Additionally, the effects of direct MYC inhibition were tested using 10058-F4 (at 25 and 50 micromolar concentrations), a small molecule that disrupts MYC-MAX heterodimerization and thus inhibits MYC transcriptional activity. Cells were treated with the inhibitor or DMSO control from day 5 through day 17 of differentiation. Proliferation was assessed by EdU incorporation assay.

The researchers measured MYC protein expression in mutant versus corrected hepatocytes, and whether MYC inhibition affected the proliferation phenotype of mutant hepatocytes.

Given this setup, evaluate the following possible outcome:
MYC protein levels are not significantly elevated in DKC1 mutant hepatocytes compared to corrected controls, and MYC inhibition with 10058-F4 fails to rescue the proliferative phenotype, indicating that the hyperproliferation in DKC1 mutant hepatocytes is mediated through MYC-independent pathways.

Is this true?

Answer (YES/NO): NO